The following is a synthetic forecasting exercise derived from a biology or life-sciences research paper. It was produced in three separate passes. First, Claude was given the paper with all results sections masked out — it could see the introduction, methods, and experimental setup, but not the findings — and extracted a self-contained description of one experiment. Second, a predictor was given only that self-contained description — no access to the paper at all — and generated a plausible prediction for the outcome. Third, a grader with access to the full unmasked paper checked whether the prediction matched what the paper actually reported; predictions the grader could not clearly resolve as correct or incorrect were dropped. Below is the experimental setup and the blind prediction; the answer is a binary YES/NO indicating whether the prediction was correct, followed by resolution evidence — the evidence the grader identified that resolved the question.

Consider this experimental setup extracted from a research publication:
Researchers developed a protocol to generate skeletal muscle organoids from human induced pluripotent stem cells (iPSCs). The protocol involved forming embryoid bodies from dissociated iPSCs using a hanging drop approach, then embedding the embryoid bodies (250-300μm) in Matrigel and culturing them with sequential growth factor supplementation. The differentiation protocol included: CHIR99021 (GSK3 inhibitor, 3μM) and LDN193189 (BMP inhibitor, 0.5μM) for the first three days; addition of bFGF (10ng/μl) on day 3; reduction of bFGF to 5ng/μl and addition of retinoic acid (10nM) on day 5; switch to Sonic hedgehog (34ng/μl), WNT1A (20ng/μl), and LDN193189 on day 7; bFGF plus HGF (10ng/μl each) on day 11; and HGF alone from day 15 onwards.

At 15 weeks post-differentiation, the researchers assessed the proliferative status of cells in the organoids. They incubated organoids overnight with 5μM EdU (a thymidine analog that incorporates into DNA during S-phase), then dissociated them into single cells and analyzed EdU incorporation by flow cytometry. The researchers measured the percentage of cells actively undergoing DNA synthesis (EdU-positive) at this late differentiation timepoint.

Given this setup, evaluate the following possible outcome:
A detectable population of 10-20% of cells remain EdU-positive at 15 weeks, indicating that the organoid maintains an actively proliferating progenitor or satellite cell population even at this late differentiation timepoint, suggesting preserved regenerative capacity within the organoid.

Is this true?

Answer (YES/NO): NO